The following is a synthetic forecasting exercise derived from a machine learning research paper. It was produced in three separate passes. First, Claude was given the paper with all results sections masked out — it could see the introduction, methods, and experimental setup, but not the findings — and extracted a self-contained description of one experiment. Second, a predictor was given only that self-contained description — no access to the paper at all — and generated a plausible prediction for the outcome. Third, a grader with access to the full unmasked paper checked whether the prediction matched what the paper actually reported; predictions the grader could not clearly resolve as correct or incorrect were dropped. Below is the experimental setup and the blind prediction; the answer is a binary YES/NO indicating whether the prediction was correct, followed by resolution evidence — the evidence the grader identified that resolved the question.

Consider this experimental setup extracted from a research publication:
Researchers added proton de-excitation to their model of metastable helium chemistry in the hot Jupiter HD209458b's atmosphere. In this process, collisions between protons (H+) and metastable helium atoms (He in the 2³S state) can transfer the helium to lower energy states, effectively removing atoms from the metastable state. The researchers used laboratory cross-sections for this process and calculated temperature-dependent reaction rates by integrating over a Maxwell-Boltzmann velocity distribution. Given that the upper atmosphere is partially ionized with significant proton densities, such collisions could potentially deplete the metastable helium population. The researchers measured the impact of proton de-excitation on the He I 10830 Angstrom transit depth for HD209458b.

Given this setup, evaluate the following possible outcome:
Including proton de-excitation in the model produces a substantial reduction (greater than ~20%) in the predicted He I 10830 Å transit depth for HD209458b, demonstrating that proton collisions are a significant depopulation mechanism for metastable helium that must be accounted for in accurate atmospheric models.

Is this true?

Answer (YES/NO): NO